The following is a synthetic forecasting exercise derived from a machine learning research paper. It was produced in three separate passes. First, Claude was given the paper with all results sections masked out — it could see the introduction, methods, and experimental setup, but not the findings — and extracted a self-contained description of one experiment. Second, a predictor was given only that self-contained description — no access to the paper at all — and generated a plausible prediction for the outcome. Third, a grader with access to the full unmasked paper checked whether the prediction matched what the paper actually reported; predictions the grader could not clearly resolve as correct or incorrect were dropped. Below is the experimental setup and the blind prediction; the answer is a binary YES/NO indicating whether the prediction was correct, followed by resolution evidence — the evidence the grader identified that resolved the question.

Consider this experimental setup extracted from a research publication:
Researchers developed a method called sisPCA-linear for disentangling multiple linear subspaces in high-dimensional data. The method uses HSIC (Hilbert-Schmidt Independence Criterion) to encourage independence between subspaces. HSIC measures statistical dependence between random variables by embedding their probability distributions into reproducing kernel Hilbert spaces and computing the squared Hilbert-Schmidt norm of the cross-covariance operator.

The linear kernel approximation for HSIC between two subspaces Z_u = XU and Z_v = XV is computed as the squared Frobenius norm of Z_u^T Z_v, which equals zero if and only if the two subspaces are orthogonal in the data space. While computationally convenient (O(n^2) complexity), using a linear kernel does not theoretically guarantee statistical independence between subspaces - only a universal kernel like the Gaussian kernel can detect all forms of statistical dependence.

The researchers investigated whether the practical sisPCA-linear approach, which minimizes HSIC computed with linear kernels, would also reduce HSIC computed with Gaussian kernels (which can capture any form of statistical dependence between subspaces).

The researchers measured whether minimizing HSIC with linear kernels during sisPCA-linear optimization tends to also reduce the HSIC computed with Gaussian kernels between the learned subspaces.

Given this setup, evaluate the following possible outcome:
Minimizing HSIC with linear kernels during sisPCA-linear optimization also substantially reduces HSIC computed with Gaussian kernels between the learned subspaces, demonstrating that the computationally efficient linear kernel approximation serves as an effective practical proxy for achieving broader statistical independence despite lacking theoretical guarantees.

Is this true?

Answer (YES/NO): YES